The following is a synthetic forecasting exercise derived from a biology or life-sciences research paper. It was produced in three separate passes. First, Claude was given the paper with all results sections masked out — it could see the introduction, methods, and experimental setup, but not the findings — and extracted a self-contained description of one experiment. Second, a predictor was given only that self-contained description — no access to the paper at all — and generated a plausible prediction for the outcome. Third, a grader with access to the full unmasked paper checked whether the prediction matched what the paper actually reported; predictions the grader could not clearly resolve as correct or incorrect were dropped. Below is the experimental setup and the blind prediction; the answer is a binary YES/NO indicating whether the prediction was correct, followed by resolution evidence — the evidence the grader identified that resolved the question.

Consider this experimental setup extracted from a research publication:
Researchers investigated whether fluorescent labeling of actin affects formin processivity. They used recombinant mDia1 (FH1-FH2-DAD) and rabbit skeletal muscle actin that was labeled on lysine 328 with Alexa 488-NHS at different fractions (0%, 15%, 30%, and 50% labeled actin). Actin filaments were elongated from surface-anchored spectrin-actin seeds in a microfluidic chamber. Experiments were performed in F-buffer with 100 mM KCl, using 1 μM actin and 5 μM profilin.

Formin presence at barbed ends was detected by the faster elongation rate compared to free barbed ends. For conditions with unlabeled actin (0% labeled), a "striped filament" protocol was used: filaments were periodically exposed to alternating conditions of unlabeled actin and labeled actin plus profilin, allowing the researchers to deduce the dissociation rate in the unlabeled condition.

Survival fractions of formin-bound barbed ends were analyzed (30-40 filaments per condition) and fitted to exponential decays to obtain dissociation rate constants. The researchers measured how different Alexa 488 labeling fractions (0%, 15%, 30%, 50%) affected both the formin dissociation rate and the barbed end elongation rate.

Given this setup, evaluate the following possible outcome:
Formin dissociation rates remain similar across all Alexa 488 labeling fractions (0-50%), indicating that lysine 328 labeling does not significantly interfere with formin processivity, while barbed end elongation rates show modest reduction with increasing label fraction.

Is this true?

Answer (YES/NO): NO